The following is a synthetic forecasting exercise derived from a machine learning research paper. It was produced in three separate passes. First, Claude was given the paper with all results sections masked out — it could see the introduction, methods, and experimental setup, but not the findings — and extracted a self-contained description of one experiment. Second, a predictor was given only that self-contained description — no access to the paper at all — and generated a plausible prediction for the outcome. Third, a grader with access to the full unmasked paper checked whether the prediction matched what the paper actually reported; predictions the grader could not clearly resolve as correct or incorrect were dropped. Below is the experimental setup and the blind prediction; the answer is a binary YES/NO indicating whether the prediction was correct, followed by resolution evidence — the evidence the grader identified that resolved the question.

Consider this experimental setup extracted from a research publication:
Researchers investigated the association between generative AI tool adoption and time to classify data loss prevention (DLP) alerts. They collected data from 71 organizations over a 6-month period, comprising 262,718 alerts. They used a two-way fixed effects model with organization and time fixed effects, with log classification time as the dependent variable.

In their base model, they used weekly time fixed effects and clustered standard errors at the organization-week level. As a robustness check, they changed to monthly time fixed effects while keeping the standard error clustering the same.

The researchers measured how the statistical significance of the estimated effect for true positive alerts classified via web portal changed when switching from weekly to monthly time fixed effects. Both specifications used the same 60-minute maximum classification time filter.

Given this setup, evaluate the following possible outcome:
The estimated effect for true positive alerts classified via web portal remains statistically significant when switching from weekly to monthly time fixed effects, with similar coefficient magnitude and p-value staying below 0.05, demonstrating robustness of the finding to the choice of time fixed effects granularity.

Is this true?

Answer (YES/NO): NO